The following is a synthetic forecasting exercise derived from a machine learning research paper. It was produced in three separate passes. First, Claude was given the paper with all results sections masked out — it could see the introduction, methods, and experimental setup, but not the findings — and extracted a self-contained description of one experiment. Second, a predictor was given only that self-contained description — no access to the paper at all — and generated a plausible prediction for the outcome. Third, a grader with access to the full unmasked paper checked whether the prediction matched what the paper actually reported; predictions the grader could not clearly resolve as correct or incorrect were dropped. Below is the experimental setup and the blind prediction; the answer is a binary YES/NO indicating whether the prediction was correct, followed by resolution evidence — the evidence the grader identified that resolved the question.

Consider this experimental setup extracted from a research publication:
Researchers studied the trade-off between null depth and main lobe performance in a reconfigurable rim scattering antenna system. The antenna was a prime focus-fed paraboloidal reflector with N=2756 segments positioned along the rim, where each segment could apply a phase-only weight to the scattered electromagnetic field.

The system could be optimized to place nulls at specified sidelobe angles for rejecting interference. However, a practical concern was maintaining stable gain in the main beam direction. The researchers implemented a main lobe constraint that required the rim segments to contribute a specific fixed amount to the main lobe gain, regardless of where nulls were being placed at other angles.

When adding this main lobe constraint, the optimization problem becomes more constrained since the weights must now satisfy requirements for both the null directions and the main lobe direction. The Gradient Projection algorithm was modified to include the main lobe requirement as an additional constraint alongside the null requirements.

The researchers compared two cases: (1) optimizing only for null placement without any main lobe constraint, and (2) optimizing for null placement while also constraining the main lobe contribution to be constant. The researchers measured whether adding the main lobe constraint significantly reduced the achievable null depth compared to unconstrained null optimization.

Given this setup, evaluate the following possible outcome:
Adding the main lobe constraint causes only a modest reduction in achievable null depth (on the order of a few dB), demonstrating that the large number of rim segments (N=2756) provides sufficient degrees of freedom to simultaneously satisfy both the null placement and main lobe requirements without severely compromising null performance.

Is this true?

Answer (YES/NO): YES